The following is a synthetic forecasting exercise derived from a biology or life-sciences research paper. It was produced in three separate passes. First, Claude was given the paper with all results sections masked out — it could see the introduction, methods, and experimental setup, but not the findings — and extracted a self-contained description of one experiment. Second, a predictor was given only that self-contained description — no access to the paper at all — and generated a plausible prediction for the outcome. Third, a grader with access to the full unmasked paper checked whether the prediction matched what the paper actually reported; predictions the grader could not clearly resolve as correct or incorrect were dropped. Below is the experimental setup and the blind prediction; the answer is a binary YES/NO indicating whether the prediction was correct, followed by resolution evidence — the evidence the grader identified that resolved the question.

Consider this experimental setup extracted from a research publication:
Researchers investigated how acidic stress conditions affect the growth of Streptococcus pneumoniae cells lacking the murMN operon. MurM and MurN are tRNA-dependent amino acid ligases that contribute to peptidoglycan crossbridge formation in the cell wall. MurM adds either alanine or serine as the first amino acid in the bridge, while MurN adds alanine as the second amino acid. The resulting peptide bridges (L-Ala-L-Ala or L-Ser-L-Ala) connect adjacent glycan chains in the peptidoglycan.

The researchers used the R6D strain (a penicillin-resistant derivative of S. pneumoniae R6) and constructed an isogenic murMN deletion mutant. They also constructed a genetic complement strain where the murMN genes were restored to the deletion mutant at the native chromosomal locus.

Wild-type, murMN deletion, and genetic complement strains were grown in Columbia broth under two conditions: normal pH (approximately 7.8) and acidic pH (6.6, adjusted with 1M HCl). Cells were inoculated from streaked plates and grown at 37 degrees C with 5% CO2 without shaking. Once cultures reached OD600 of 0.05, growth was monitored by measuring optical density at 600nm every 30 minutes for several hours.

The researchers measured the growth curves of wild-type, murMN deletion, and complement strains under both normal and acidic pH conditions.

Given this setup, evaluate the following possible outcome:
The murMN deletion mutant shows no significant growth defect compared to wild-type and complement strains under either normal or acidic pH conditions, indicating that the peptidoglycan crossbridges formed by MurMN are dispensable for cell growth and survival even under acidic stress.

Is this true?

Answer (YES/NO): NO